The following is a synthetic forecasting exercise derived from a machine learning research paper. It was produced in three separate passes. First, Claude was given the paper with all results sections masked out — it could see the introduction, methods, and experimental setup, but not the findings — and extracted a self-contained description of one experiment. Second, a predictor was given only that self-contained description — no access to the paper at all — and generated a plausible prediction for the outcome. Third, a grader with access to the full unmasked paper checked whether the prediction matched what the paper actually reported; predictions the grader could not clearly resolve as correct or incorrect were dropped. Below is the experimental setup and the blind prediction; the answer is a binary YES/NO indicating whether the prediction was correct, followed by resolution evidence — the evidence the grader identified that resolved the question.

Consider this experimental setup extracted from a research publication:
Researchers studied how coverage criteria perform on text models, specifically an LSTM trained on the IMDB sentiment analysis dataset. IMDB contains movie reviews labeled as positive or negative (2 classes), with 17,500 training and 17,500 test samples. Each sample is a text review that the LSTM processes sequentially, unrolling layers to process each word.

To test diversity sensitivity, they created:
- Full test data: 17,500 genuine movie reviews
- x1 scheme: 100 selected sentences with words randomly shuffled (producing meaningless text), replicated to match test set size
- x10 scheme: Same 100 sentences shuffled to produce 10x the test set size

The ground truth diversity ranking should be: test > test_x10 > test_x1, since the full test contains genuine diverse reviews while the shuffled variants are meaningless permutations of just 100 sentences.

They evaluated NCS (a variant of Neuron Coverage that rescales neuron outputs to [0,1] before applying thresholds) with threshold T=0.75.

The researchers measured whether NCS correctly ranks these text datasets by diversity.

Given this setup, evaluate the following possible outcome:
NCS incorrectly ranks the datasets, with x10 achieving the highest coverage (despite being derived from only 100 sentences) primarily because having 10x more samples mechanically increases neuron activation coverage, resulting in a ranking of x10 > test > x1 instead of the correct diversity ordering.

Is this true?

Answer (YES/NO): YES